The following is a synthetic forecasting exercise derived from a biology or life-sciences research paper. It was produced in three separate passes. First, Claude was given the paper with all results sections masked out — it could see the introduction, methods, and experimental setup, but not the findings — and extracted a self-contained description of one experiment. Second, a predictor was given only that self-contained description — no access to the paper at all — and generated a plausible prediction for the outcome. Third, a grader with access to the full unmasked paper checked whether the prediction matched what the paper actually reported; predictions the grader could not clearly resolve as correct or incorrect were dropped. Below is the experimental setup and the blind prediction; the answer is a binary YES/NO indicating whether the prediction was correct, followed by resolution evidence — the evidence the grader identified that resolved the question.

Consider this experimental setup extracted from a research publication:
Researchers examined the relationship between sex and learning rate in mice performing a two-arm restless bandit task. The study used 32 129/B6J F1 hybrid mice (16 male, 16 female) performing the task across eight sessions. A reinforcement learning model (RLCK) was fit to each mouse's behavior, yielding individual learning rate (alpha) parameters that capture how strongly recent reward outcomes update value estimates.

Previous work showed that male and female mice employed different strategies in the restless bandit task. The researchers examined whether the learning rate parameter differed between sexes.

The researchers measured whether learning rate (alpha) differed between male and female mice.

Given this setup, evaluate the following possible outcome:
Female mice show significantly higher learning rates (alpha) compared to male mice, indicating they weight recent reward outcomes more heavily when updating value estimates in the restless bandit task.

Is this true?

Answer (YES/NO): YES